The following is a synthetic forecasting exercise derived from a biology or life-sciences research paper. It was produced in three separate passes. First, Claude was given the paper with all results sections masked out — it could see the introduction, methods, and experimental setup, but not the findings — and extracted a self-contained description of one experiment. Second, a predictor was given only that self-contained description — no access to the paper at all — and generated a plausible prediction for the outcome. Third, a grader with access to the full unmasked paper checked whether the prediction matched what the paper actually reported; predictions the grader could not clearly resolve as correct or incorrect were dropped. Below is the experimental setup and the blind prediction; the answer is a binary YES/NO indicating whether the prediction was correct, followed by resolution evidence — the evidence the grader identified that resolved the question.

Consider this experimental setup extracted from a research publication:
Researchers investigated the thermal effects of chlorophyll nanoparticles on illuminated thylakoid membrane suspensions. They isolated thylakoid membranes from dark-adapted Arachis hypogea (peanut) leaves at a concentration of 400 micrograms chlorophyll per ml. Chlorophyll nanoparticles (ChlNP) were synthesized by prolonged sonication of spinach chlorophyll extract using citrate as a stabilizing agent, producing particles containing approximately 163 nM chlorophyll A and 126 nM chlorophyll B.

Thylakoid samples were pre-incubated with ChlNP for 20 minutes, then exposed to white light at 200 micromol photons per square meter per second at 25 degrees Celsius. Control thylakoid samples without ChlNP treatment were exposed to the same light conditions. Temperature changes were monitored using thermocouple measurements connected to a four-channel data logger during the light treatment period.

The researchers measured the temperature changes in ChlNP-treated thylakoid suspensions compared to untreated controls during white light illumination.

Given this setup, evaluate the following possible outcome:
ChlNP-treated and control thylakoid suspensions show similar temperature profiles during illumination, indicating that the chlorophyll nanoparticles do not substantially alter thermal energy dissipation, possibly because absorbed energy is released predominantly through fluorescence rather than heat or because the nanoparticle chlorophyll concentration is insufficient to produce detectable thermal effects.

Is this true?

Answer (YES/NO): NO